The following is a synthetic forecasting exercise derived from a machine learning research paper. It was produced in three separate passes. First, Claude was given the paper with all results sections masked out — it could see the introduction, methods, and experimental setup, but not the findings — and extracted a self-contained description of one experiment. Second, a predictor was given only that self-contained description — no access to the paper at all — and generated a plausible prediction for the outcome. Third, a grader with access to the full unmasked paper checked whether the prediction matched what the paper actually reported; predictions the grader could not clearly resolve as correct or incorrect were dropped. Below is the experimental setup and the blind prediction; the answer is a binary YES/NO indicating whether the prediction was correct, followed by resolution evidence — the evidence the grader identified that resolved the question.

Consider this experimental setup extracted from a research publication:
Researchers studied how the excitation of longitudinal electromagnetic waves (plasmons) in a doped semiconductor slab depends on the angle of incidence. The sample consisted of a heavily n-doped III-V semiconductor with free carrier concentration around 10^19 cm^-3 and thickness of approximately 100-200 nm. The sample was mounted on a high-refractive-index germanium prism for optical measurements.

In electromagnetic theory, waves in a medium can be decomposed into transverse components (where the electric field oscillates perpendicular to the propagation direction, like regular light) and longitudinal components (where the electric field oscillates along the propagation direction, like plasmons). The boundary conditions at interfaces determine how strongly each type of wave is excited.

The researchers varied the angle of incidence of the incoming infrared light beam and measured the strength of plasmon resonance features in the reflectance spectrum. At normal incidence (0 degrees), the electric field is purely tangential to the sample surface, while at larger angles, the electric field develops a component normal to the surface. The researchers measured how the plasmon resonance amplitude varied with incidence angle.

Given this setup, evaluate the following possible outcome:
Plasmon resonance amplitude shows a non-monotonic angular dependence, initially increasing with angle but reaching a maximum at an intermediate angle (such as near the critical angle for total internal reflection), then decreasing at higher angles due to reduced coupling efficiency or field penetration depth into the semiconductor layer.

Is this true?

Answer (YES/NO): NO